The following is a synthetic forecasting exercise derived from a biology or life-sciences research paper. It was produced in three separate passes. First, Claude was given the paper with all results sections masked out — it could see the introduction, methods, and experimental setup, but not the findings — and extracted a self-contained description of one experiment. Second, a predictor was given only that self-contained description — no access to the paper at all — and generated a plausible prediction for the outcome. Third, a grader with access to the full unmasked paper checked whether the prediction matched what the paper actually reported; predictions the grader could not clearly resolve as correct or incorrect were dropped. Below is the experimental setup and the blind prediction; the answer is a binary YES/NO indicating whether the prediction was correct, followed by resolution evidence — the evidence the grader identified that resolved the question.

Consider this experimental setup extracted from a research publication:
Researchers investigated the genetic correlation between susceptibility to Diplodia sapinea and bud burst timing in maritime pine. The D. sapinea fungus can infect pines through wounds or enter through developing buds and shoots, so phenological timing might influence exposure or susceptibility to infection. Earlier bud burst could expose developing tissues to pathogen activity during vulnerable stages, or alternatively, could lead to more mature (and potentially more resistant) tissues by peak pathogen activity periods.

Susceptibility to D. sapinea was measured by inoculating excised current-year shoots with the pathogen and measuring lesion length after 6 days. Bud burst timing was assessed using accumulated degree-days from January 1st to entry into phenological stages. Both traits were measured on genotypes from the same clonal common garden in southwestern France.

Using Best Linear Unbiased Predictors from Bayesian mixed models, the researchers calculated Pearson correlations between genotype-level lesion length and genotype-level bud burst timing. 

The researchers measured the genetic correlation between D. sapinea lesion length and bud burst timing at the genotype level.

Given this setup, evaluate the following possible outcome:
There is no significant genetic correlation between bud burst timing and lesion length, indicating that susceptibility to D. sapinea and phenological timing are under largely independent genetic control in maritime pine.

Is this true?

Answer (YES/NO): YES